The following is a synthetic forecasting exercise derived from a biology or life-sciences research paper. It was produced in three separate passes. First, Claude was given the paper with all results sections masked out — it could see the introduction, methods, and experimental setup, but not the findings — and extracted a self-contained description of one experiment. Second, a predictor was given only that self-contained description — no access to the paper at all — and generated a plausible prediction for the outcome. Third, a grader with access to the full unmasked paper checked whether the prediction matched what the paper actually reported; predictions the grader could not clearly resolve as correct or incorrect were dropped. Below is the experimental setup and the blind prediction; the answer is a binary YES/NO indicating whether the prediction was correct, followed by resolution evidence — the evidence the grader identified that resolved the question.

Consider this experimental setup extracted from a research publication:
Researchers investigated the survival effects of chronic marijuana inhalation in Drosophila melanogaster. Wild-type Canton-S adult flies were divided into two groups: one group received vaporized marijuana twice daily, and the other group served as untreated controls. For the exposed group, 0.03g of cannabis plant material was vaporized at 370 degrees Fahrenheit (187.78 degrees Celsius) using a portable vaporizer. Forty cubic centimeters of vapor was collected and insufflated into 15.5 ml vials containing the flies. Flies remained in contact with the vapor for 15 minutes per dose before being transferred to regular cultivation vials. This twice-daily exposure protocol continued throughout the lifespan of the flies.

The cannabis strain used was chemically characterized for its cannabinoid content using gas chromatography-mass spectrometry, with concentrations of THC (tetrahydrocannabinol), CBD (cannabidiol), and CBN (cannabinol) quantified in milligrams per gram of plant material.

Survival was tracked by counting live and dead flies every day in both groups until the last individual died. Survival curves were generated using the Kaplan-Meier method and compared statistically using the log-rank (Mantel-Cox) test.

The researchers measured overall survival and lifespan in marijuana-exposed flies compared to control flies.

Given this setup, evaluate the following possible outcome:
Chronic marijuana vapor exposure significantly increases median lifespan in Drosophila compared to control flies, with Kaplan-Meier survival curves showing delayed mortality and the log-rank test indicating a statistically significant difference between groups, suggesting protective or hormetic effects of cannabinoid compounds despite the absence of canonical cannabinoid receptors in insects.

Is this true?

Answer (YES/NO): NO